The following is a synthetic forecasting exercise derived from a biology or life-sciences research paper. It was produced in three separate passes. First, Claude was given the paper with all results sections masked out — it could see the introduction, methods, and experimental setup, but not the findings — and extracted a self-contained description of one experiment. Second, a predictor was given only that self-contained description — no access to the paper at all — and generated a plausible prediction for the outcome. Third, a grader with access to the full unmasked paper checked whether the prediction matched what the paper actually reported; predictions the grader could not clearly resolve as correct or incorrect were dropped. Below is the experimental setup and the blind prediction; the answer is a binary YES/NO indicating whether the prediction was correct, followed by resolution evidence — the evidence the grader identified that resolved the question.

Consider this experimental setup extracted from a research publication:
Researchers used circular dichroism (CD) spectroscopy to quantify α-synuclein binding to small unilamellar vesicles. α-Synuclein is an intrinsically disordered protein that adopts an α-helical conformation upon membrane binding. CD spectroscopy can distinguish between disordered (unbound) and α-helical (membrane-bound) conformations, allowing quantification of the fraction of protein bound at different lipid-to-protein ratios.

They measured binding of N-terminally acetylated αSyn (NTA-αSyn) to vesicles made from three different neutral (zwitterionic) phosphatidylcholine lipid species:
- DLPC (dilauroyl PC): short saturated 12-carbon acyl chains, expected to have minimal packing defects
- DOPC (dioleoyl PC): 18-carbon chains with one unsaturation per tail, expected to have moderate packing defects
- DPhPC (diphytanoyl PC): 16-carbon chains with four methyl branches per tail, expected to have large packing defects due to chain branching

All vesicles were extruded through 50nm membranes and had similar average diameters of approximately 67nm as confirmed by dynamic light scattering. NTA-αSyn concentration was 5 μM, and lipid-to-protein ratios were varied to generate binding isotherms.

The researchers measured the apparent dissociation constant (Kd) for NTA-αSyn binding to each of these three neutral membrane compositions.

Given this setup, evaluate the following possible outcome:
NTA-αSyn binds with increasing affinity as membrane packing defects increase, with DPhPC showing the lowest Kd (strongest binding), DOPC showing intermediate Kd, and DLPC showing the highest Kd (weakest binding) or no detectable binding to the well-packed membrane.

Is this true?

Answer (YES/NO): YES